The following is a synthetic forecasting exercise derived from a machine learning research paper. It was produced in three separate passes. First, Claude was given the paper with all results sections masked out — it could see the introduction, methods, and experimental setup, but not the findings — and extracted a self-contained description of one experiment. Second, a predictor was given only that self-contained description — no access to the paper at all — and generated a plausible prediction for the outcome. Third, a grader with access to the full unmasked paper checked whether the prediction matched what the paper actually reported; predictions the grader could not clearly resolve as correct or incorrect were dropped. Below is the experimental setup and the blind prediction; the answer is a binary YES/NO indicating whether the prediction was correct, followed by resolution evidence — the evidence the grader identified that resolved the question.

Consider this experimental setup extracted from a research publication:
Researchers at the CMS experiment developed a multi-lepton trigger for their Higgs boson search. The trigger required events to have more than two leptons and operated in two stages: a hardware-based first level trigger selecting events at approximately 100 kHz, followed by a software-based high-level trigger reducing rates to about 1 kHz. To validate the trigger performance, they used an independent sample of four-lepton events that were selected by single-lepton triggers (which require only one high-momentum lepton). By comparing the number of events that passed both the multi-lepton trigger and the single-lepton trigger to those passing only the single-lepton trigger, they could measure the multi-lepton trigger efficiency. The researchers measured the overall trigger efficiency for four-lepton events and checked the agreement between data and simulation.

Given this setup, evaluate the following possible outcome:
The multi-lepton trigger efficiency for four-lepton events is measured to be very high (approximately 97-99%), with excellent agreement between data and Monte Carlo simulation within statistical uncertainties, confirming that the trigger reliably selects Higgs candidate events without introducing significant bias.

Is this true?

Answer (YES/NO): NO